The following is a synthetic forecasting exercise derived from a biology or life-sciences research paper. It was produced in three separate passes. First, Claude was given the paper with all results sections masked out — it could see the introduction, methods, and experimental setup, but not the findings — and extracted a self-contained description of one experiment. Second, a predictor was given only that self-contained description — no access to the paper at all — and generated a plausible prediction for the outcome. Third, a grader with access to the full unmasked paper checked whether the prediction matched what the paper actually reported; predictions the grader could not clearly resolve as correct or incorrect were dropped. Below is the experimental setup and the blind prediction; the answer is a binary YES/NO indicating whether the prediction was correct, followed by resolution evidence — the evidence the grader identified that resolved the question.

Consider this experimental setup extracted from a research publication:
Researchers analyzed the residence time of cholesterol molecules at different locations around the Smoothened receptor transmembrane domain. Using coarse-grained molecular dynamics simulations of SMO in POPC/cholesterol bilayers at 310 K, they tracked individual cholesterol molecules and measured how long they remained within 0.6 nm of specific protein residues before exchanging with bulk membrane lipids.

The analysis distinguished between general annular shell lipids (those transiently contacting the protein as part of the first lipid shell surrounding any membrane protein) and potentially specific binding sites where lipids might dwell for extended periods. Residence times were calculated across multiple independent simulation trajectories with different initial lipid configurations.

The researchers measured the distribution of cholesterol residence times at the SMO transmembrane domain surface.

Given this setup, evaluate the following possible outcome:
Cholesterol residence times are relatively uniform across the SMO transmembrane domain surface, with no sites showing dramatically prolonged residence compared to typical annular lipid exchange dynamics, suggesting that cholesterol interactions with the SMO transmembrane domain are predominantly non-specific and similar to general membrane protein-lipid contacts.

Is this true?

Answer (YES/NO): NO